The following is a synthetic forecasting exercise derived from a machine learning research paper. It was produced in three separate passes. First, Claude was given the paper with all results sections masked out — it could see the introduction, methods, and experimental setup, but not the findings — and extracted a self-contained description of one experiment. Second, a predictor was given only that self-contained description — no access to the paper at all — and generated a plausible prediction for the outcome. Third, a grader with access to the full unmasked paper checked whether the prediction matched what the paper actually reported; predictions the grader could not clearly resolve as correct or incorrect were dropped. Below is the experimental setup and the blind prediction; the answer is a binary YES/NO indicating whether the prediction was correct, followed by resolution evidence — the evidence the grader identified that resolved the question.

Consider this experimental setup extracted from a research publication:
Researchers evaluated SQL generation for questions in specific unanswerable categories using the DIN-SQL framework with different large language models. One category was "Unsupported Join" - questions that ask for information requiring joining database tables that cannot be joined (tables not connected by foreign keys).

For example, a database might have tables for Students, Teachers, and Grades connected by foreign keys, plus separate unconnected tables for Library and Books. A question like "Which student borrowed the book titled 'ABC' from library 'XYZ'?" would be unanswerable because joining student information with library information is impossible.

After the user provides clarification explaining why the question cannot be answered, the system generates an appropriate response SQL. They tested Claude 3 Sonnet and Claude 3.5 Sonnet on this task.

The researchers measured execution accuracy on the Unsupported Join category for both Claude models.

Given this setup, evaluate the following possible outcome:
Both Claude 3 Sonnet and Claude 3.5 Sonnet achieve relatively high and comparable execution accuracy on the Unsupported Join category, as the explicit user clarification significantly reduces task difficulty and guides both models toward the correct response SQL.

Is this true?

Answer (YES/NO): YES